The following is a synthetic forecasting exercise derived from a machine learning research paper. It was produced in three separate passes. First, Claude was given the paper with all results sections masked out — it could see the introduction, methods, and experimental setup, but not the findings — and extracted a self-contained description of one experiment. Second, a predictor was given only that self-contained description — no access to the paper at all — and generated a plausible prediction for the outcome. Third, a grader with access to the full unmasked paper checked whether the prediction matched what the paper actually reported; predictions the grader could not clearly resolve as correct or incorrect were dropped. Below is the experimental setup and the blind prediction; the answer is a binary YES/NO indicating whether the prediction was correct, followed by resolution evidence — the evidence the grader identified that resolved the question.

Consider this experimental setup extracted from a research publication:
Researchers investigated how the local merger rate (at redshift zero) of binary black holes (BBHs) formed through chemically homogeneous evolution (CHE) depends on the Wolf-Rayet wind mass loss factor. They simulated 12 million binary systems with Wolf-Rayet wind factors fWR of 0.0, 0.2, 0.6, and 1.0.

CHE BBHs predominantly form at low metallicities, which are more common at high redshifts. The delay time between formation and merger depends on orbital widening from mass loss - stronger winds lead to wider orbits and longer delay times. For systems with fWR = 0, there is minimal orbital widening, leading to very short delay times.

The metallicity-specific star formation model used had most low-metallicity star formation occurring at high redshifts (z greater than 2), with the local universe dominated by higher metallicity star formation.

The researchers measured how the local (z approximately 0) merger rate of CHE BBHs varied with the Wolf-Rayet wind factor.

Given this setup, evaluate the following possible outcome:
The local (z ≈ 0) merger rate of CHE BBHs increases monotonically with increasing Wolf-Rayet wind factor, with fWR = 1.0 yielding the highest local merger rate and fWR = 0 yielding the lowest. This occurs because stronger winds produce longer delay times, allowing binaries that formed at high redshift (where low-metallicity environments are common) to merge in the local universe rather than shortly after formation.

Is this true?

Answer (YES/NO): NO